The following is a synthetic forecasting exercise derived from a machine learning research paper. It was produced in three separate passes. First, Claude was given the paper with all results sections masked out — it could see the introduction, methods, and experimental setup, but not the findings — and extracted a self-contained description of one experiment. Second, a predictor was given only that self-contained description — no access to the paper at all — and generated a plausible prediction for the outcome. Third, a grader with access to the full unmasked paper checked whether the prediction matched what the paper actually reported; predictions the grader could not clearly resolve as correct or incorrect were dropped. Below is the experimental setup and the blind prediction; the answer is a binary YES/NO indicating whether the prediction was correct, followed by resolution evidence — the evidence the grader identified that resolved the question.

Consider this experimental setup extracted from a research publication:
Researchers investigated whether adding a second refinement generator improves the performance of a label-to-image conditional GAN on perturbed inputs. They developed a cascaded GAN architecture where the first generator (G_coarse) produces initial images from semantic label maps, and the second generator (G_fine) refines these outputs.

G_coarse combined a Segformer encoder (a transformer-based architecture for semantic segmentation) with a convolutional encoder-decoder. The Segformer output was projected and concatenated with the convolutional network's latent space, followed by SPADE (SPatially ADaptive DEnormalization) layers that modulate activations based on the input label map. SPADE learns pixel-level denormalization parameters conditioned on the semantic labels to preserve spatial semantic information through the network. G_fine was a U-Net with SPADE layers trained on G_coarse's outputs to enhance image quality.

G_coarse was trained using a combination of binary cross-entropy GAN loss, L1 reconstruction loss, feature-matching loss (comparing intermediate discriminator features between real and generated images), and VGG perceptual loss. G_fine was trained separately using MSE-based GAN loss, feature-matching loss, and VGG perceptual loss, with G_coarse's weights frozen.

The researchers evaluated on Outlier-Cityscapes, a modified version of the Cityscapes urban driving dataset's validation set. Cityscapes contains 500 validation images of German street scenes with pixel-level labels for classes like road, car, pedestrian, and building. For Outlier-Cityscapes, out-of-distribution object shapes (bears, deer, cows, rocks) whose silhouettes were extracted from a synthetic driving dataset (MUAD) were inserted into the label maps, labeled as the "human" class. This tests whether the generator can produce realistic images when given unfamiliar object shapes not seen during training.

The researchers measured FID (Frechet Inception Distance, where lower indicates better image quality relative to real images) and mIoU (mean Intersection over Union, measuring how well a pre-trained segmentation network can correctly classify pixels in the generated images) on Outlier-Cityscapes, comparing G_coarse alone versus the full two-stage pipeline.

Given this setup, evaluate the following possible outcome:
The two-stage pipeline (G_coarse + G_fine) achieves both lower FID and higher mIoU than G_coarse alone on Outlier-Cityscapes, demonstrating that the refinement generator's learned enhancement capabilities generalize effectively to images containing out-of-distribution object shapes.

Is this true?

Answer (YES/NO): YES